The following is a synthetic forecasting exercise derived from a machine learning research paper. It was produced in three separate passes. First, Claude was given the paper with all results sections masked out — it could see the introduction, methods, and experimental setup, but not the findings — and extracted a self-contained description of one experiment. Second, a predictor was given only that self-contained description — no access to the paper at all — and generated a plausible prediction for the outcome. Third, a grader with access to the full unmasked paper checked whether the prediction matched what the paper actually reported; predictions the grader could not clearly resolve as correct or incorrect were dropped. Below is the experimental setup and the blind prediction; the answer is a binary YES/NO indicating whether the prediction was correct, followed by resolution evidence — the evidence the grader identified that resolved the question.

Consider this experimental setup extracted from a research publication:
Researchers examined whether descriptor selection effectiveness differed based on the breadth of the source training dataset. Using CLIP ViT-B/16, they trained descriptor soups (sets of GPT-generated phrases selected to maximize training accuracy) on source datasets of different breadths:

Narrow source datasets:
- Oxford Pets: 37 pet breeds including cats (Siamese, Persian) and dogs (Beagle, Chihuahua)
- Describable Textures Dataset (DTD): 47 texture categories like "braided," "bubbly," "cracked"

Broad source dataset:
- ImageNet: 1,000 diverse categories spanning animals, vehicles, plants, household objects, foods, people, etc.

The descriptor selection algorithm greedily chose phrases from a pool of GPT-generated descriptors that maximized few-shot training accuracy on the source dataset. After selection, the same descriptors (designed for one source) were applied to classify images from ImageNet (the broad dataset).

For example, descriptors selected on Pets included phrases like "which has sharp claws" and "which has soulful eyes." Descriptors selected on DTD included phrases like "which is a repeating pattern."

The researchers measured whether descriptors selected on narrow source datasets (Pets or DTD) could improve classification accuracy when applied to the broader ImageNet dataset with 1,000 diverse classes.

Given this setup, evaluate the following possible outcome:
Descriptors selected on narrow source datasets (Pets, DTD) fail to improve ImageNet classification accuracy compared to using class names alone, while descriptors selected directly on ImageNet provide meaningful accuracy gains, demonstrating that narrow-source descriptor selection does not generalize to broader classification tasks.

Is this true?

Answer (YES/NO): YES